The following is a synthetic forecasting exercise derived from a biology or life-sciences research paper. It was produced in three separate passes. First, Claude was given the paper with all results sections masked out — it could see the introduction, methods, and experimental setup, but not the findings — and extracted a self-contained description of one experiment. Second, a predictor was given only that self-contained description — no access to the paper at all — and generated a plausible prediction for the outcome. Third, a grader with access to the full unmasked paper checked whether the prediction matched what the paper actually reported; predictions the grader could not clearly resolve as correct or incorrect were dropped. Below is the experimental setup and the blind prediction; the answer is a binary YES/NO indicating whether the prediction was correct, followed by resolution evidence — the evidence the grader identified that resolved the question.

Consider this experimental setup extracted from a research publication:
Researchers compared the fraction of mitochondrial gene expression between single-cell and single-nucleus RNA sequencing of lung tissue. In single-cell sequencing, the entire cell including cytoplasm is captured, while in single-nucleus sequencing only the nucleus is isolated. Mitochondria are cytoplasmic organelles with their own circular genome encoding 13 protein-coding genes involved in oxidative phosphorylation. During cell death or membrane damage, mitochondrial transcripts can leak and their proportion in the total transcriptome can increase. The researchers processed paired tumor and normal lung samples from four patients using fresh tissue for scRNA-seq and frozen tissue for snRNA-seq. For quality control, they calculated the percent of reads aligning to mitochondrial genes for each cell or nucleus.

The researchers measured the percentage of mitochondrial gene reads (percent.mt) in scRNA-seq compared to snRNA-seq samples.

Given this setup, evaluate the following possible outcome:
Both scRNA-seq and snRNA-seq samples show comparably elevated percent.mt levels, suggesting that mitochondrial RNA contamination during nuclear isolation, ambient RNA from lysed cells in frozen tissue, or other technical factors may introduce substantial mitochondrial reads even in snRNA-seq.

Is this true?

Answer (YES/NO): NO